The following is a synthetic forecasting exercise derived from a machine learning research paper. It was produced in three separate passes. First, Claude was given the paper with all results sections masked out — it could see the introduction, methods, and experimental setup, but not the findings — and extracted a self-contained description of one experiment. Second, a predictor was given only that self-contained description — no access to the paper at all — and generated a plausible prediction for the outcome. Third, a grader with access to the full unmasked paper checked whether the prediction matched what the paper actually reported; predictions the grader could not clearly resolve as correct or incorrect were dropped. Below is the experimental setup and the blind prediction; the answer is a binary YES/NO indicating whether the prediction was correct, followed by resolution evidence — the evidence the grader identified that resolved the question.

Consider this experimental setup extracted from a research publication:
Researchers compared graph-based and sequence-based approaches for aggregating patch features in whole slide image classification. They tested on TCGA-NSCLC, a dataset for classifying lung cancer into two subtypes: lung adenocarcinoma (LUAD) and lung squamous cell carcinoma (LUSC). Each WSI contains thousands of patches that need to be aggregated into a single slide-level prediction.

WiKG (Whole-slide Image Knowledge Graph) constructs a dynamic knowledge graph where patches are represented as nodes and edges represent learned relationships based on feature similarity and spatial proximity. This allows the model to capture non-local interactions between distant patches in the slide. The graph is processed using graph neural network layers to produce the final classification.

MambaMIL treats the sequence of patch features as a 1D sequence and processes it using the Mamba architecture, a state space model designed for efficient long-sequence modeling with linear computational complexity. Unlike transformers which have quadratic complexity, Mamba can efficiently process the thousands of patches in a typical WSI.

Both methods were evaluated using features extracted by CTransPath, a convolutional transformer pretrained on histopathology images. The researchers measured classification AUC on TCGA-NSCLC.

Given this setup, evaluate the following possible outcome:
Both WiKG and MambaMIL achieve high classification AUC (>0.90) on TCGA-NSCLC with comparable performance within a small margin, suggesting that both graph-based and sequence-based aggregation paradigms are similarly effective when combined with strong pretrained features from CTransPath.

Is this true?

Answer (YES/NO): YES